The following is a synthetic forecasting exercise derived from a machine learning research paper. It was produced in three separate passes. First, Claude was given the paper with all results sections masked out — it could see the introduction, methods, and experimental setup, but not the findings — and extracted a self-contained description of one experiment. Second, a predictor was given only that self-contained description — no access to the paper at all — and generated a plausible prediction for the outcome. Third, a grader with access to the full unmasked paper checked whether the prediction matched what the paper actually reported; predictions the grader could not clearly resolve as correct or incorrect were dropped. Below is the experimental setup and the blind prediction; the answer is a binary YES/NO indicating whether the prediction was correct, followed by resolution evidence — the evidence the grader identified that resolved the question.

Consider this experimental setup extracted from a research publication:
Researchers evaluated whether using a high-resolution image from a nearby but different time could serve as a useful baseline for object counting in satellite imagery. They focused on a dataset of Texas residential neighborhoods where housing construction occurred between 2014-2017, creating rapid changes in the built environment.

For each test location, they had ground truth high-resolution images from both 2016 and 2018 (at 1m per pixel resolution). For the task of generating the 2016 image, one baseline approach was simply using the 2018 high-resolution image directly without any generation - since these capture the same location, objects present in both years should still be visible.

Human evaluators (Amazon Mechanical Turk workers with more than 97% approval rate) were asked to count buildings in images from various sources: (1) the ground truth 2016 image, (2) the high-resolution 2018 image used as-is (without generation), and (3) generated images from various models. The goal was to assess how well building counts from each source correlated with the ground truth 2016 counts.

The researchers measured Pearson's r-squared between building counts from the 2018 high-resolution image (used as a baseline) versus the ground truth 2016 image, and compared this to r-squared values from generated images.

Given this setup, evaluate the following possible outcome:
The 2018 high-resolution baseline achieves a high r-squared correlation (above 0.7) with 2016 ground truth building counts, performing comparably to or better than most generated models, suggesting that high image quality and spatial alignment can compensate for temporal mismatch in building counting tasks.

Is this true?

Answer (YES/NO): NO